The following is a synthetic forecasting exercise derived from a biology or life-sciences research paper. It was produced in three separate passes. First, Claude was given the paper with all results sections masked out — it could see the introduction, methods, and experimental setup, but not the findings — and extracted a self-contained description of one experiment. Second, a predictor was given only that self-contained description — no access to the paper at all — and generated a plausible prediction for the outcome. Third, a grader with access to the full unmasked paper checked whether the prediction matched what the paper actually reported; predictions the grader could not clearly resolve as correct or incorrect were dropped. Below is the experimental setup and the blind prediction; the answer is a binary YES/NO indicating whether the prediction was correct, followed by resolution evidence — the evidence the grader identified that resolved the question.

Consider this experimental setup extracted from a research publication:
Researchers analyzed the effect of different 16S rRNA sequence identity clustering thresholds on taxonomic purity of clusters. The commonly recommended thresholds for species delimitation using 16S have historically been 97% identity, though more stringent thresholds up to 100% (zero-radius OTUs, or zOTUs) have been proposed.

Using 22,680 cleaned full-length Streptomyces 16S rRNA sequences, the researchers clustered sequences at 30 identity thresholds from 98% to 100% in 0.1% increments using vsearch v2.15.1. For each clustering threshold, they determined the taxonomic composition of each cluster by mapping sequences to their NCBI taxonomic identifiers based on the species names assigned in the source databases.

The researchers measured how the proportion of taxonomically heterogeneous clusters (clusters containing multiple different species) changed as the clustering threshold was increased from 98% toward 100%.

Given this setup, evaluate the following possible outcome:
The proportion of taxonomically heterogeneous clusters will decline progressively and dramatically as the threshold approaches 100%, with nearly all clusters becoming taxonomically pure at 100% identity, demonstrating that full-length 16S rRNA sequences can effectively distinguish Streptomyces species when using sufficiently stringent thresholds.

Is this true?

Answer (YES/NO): NO